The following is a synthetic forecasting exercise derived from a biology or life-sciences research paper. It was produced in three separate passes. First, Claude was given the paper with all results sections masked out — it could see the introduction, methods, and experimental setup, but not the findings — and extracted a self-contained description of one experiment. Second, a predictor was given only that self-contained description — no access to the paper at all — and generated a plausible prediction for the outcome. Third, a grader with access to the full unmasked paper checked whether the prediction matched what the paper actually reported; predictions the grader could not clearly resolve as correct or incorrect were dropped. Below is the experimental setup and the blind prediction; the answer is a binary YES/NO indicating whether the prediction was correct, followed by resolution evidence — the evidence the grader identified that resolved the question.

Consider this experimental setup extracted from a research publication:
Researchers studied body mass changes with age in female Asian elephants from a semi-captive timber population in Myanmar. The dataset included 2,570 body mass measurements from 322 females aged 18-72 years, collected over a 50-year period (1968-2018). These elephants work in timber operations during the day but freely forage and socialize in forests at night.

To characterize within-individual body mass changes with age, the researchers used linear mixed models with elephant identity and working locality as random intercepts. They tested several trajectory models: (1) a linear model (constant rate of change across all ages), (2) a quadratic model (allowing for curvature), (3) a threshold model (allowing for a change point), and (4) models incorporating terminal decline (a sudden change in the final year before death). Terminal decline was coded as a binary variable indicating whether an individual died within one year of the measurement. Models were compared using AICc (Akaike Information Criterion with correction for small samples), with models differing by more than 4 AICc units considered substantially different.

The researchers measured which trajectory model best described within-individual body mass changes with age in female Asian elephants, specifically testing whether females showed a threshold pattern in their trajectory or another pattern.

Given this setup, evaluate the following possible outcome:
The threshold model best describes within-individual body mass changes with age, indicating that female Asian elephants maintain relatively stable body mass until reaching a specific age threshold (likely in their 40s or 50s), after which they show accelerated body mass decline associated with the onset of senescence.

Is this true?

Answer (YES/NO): NO